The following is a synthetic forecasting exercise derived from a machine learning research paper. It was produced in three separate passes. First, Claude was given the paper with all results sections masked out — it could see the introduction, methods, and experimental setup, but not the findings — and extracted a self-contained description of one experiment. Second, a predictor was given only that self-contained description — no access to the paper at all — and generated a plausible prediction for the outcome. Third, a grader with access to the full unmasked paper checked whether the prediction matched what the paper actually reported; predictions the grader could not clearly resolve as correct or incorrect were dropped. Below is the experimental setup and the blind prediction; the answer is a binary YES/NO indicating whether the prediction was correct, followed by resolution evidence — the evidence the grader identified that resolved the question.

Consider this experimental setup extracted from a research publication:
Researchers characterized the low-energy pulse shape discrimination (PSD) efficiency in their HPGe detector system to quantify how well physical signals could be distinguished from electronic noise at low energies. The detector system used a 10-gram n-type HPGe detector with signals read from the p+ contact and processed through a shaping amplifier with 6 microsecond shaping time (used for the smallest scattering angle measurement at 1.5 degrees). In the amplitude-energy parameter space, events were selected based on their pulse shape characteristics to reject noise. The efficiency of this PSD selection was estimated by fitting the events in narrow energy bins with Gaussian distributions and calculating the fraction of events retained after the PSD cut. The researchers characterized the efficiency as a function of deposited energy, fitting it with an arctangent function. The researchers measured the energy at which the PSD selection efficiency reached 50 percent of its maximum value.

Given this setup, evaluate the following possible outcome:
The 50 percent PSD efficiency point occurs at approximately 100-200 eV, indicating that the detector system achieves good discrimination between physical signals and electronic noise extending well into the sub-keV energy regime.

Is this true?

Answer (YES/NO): NO